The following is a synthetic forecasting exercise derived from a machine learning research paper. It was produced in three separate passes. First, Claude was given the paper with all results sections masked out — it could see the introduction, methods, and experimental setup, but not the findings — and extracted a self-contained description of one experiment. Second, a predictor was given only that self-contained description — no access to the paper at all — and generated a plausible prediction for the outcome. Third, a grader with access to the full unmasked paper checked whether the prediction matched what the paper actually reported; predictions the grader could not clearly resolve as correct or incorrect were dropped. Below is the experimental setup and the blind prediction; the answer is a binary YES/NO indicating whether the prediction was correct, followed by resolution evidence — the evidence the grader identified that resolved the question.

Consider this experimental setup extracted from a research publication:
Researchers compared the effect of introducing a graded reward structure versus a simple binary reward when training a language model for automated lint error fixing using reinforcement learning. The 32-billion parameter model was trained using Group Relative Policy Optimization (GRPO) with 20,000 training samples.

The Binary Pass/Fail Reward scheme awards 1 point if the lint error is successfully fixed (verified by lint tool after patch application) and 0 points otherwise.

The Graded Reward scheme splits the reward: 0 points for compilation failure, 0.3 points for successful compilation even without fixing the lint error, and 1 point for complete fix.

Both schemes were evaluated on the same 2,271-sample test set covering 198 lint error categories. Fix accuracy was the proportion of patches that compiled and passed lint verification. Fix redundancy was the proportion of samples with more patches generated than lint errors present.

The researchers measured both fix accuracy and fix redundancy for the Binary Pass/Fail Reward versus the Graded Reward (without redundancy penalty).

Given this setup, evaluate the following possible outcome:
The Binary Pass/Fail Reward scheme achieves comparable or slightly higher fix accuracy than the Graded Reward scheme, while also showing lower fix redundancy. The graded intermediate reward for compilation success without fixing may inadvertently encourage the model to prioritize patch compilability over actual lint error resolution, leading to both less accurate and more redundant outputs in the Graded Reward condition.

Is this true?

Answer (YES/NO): NO